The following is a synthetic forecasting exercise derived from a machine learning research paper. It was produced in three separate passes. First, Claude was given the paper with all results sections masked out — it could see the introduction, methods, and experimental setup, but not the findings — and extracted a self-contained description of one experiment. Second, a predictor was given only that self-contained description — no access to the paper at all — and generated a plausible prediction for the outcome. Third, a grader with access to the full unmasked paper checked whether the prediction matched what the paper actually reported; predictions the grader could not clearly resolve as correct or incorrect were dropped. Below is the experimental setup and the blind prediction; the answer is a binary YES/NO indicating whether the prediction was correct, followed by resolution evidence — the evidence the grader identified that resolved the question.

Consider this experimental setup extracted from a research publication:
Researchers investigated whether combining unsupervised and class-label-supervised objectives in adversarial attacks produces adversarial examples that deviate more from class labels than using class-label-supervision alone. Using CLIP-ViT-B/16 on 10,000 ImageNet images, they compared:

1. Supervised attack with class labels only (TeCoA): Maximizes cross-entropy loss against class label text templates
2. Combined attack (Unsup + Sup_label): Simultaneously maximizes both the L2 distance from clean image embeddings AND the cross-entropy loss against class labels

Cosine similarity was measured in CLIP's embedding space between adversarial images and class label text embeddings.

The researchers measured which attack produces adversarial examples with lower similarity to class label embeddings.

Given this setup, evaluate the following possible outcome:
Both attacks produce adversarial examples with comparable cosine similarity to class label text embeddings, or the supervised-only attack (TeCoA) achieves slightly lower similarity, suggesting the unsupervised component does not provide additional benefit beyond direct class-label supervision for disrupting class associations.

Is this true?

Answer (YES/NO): NO